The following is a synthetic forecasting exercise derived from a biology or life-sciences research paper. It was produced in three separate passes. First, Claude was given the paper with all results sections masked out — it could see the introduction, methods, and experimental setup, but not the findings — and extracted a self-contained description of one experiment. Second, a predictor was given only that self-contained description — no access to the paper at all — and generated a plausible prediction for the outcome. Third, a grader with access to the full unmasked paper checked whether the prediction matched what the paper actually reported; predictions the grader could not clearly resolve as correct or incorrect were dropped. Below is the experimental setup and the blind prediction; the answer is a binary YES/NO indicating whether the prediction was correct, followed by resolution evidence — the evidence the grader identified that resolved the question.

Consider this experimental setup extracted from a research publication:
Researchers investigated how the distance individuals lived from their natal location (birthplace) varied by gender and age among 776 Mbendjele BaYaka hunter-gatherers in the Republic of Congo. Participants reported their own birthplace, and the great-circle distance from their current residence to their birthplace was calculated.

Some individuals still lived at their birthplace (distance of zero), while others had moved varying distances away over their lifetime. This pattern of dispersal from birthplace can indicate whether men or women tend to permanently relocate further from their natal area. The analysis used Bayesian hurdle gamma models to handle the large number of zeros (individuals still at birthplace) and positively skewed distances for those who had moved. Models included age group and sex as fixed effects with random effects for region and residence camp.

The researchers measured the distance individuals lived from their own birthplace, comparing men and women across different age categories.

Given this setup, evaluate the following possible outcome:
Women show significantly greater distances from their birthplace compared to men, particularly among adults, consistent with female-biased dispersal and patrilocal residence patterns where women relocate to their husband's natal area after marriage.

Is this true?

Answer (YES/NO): NO